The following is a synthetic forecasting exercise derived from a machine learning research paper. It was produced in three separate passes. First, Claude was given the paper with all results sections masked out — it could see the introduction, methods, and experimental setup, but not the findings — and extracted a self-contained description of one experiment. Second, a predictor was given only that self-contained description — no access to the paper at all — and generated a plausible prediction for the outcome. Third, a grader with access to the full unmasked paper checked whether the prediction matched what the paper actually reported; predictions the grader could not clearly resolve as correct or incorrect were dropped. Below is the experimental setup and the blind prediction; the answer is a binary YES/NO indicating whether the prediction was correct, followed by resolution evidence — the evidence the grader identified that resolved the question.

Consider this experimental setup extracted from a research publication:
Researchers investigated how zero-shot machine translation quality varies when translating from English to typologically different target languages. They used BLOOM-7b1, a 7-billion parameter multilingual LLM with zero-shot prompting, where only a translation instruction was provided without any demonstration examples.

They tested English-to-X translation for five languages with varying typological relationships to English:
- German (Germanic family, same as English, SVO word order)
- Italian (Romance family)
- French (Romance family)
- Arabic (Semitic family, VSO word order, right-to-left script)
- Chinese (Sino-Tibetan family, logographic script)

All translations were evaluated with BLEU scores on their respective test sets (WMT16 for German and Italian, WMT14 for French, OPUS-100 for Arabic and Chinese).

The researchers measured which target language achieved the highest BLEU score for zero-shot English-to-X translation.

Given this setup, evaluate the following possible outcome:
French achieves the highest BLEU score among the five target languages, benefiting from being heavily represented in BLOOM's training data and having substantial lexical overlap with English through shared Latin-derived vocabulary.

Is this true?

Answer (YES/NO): YES